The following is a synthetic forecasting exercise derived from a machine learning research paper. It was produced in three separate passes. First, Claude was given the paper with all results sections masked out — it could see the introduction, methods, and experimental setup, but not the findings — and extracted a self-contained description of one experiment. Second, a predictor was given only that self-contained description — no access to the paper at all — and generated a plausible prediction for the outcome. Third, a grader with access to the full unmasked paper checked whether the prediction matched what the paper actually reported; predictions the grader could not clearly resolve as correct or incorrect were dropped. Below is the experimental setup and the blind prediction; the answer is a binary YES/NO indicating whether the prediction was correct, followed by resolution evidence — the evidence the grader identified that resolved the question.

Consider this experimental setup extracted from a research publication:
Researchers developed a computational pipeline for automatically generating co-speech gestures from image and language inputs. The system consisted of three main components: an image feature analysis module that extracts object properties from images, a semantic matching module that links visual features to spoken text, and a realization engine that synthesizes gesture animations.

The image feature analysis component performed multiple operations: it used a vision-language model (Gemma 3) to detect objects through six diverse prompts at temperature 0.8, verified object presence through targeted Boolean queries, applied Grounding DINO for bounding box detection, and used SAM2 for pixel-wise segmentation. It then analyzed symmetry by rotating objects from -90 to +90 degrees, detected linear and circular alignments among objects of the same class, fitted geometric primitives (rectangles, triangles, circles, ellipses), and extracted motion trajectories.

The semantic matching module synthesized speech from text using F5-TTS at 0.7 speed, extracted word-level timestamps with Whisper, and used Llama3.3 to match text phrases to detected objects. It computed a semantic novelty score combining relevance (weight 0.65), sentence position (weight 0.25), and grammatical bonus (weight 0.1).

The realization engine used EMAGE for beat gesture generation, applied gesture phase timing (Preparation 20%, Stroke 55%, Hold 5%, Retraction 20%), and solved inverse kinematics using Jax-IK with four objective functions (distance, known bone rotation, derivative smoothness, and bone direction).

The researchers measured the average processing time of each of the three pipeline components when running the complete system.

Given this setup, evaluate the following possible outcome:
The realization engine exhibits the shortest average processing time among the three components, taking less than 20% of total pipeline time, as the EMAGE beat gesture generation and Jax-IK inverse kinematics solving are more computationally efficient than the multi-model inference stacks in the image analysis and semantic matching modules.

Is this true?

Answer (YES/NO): NO